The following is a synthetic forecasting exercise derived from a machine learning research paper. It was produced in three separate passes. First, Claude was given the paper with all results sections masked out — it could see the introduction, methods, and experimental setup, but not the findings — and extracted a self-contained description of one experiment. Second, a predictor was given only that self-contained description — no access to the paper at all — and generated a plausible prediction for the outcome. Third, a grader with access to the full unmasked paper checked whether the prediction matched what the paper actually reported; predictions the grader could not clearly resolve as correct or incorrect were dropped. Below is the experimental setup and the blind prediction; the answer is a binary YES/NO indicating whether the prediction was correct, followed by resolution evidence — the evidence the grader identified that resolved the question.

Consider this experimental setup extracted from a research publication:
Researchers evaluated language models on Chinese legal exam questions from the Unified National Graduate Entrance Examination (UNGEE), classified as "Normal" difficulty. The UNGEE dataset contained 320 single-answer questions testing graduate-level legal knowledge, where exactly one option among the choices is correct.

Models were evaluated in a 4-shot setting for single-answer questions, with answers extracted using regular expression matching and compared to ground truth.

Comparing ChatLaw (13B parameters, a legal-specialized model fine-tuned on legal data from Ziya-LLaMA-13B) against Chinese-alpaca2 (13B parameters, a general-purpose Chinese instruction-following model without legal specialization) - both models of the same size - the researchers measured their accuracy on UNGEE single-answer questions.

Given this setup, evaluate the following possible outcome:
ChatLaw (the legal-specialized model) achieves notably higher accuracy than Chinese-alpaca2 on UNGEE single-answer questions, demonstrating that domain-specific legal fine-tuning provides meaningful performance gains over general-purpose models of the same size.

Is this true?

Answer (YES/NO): NO